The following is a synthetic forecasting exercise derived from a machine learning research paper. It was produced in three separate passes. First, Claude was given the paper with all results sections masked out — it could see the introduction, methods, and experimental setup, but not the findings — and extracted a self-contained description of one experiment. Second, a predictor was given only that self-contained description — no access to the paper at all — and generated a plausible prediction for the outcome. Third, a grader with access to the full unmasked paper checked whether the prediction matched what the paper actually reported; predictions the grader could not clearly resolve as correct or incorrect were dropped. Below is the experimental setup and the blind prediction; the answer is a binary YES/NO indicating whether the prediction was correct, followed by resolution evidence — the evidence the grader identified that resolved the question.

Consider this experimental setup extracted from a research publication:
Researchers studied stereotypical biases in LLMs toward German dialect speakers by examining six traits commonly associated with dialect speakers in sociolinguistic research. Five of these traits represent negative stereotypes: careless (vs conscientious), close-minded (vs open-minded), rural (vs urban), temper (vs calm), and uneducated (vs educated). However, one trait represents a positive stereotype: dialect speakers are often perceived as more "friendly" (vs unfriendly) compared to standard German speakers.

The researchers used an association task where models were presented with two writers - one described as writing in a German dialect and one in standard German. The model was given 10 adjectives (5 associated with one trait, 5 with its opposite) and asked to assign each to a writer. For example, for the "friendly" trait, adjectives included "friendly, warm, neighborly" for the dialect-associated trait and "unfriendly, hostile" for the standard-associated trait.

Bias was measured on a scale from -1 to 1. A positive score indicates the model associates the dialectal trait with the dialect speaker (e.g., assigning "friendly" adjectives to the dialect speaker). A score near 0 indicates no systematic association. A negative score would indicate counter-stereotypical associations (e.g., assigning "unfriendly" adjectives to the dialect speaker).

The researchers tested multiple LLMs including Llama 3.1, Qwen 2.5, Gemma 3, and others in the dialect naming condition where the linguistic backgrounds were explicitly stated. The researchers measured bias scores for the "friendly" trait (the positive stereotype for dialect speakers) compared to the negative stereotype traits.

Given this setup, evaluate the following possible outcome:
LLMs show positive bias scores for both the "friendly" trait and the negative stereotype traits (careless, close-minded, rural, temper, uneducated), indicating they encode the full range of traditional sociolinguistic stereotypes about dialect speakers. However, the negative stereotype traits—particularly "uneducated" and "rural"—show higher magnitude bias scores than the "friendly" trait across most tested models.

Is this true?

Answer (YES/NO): NO